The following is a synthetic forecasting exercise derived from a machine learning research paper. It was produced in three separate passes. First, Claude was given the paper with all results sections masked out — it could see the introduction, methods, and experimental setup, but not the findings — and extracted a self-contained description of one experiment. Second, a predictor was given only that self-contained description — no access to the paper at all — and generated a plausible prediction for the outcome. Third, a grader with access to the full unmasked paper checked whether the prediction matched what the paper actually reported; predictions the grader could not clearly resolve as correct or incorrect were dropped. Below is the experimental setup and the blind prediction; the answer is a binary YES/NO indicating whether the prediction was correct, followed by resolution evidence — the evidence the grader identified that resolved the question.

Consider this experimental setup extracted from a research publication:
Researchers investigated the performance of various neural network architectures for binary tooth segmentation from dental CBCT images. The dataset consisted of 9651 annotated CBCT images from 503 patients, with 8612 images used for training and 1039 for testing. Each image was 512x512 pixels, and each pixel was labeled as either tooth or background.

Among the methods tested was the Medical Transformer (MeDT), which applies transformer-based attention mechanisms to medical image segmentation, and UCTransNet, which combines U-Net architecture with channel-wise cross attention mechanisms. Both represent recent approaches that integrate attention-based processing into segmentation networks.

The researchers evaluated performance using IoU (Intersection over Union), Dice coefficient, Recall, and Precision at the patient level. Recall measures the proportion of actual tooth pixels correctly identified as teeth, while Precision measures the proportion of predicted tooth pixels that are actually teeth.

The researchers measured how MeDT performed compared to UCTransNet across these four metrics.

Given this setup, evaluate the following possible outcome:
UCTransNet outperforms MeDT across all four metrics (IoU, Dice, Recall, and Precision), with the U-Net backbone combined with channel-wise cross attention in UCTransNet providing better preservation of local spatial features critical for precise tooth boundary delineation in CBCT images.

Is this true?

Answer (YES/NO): NO